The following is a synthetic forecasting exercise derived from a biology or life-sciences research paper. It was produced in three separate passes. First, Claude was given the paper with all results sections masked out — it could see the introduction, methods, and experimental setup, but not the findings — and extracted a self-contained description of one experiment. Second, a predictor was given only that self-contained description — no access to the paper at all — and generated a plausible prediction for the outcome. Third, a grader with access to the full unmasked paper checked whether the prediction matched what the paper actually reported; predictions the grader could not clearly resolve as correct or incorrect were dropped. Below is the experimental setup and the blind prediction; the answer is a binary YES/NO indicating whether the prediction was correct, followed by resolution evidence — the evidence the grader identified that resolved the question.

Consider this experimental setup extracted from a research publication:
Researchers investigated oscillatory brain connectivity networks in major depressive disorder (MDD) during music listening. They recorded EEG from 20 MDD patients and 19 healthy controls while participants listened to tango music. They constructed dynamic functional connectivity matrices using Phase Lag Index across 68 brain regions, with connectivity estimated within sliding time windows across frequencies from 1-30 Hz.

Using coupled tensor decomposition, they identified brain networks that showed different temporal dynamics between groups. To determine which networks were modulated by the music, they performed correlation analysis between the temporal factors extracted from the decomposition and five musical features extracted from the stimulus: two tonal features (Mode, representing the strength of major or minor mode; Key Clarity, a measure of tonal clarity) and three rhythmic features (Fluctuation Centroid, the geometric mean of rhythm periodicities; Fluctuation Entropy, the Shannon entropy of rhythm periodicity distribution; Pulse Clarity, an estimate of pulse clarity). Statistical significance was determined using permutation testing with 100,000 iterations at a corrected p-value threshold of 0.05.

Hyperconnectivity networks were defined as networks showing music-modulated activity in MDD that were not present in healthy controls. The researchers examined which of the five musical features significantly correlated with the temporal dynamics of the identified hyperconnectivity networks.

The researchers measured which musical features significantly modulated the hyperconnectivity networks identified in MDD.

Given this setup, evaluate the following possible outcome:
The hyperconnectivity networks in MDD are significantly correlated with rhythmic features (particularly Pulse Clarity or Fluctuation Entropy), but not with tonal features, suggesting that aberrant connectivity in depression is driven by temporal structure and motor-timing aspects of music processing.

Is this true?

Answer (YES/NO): NO